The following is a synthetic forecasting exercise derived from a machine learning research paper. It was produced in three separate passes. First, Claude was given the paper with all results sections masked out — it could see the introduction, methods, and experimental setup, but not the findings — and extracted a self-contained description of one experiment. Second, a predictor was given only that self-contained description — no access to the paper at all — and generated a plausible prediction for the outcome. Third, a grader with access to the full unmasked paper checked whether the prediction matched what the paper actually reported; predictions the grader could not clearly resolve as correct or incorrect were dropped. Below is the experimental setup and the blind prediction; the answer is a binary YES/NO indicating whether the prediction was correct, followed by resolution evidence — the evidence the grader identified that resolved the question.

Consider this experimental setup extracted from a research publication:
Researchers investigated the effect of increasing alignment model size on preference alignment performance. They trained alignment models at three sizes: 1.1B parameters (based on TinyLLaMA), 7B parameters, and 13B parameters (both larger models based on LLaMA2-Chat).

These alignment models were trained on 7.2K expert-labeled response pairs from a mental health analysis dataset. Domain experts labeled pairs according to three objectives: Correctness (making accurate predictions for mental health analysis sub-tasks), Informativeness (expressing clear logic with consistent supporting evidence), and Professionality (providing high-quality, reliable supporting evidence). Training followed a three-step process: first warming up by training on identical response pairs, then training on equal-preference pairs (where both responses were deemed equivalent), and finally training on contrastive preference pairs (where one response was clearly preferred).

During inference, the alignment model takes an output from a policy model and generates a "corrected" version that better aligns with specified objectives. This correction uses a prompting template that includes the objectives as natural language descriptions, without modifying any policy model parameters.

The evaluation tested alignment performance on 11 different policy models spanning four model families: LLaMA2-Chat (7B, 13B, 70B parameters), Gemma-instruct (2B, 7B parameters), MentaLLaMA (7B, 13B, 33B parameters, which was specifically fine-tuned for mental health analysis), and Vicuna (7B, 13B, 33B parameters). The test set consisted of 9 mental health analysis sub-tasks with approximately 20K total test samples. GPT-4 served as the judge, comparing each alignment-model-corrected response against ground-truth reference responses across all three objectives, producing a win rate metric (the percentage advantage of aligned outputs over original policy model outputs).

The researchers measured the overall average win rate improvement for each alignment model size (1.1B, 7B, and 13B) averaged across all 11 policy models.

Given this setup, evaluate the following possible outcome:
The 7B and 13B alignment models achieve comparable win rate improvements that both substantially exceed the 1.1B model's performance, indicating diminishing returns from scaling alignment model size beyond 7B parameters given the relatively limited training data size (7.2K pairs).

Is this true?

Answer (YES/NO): NO